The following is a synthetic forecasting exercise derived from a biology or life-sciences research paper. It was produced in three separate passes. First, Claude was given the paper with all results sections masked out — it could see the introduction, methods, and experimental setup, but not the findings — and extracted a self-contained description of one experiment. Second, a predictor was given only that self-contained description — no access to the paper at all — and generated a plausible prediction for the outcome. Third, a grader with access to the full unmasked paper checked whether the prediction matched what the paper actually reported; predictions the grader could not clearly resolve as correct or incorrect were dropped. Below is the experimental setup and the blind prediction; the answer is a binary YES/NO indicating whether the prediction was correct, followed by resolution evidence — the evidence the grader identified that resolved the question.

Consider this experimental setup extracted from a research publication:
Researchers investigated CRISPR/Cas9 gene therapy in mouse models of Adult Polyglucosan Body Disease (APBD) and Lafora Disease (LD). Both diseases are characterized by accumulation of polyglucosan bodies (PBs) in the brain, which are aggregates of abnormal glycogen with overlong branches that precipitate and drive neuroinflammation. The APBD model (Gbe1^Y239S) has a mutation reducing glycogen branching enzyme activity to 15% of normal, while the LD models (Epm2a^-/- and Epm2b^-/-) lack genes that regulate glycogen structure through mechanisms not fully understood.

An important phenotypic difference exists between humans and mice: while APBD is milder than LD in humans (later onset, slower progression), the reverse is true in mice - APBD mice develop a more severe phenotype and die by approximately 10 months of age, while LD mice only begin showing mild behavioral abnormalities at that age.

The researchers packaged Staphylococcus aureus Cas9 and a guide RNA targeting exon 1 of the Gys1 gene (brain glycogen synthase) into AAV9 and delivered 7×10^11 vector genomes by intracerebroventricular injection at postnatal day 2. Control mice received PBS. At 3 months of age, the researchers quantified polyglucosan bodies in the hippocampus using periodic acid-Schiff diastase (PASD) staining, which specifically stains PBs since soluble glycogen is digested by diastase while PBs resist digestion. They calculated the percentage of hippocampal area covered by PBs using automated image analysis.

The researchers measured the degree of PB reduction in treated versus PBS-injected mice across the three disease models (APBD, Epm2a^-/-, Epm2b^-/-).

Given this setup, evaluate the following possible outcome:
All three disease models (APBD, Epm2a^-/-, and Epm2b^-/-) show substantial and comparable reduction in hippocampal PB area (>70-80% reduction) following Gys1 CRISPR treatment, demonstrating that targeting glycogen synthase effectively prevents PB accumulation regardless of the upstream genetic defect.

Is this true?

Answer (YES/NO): NO